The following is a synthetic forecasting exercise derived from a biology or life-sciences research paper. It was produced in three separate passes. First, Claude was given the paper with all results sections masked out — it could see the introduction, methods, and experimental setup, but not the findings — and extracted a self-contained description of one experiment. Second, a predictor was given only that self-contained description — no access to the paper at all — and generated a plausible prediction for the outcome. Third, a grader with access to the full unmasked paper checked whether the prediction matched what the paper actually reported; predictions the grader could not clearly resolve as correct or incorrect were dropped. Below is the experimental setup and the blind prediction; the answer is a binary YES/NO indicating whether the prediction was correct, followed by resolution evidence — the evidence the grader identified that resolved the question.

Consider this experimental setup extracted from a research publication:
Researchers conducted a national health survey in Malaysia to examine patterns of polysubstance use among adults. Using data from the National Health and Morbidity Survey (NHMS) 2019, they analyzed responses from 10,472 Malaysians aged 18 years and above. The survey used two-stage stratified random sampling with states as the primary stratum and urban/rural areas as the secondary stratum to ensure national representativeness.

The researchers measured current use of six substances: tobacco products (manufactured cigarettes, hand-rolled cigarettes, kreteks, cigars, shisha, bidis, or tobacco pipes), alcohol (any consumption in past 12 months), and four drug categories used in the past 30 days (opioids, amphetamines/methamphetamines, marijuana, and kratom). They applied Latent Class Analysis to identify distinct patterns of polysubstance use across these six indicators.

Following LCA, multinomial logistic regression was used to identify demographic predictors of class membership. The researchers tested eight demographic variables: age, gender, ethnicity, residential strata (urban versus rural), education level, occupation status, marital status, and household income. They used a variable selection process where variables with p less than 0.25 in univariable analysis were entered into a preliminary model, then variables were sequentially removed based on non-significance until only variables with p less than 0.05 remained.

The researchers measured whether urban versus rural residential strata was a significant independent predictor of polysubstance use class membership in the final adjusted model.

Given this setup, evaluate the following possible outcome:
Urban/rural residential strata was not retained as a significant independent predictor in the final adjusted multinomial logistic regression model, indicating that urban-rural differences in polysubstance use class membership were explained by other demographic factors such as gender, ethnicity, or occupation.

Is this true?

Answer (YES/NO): YES